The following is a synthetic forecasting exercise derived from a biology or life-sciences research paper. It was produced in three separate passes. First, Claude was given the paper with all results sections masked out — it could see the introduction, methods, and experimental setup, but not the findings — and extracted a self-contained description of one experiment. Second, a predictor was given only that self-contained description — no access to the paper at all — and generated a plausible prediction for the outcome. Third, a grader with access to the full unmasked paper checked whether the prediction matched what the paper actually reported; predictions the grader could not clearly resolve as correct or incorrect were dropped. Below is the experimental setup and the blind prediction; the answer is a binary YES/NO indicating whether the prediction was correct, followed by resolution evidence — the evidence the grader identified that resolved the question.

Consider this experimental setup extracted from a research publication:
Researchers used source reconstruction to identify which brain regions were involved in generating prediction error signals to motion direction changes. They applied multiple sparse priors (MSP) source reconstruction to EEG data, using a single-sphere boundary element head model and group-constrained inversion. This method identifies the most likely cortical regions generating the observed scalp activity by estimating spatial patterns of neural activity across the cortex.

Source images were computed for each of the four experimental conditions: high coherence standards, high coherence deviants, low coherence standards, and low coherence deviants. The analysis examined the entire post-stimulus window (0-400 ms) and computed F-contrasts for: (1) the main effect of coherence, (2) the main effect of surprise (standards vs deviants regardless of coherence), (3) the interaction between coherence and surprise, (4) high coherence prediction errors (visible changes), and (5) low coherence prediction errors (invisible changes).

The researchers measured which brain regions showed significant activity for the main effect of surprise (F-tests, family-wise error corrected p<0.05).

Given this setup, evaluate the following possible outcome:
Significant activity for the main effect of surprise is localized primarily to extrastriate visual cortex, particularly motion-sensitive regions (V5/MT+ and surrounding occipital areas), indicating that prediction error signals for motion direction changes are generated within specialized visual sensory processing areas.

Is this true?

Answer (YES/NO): NO